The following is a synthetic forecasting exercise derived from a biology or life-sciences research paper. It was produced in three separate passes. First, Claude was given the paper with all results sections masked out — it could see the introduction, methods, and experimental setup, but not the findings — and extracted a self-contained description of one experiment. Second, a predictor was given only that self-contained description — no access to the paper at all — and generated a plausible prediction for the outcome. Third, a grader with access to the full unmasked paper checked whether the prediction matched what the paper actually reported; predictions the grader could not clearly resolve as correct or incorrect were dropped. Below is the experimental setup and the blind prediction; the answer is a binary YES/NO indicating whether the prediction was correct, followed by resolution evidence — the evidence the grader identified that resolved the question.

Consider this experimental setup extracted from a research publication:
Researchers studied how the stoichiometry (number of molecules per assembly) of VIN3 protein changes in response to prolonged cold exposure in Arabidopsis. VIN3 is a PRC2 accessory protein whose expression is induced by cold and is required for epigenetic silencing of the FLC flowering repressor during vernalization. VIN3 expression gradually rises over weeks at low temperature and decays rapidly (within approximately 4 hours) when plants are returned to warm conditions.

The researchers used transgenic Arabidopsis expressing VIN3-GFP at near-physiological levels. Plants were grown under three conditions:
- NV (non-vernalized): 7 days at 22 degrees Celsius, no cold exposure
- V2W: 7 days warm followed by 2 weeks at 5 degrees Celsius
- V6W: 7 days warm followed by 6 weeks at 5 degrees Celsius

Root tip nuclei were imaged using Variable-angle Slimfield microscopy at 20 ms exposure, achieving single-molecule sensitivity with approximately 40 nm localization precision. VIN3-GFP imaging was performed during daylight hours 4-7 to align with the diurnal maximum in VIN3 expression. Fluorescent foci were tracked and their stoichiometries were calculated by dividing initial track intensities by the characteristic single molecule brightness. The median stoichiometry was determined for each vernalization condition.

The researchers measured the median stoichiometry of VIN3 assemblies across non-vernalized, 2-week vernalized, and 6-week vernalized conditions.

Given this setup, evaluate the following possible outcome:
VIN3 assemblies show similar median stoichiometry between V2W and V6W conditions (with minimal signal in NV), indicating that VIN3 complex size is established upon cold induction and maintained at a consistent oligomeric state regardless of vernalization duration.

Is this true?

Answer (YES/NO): NO